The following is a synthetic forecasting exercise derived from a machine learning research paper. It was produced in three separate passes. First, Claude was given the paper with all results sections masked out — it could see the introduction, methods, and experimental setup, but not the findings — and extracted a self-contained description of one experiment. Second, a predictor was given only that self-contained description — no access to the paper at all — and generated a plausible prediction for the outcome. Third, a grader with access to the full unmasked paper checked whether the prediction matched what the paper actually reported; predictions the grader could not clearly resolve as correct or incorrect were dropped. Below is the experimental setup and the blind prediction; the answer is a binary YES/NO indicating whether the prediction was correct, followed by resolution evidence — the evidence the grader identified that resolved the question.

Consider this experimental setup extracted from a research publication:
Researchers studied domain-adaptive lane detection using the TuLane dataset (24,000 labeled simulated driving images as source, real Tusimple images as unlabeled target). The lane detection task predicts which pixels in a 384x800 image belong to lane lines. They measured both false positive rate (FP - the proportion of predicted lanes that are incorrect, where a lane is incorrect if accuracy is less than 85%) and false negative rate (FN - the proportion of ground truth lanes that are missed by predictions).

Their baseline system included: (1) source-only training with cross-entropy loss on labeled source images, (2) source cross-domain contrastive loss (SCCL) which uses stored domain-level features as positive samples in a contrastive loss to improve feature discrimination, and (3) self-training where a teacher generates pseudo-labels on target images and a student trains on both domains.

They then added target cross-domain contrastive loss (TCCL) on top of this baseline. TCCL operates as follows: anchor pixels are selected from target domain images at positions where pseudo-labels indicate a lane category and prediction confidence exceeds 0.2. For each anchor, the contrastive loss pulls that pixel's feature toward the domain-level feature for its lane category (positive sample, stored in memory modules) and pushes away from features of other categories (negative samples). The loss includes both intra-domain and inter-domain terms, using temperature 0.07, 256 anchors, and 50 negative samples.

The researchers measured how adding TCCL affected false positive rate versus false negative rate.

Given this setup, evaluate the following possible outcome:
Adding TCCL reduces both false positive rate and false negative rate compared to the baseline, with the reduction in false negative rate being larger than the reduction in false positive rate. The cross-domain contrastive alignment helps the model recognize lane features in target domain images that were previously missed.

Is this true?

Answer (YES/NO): YES